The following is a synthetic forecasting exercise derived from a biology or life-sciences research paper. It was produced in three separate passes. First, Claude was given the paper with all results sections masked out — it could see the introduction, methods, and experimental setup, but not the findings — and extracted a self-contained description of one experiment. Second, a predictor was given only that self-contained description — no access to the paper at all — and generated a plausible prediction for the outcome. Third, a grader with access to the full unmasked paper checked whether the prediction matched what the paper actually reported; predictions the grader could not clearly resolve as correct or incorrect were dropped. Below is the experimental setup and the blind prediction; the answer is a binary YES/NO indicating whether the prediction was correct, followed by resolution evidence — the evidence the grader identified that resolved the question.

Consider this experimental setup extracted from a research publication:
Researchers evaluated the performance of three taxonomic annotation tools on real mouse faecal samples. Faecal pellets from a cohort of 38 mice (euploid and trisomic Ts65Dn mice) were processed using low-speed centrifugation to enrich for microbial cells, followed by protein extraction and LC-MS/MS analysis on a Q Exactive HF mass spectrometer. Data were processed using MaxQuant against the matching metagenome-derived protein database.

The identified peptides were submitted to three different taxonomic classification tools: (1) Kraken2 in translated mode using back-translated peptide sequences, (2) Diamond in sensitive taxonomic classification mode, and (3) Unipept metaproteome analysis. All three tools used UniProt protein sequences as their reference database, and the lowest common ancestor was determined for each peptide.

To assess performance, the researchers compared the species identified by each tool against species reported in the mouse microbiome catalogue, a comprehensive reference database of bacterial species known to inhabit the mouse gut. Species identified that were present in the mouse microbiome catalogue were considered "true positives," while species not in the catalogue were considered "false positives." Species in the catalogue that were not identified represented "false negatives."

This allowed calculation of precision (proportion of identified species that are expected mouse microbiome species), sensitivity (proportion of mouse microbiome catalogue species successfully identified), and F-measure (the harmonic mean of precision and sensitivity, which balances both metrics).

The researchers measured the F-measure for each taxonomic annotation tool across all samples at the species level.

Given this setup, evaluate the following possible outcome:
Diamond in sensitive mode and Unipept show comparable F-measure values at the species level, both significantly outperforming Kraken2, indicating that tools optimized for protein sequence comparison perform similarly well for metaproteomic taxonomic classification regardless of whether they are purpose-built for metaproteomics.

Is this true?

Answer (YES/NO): NO